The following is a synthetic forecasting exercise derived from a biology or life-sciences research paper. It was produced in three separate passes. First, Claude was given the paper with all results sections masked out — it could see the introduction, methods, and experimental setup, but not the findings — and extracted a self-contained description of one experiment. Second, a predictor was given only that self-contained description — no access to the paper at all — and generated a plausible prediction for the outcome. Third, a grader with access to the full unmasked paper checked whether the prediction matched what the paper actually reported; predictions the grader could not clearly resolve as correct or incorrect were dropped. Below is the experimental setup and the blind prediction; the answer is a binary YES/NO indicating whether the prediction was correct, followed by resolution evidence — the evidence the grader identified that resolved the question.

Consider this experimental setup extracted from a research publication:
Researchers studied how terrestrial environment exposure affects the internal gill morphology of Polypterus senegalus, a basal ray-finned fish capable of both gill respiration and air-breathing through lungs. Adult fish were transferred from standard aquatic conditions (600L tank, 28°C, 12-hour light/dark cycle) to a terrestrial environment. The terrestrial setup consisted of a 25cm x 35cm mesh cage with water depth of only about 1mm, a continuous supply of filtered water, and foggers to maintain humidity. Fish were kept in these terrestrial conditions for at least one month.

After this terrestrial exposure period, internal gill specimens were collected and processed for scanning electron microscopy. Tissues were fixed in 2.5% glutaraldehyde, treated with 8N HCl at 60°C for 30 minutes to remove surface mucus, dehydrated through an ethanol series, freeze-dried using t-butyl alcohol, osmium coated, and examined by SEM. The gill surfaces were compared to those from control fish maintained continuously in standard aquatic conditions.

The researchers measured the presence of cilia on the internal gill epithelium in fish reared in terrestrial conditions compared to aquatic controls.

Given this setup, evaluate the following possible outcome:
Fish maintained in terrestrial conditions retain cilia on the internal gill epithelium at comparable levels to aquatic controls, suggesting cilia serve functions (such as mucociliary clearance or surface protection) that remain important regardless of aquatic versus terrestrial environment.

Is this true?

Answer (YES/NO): NO